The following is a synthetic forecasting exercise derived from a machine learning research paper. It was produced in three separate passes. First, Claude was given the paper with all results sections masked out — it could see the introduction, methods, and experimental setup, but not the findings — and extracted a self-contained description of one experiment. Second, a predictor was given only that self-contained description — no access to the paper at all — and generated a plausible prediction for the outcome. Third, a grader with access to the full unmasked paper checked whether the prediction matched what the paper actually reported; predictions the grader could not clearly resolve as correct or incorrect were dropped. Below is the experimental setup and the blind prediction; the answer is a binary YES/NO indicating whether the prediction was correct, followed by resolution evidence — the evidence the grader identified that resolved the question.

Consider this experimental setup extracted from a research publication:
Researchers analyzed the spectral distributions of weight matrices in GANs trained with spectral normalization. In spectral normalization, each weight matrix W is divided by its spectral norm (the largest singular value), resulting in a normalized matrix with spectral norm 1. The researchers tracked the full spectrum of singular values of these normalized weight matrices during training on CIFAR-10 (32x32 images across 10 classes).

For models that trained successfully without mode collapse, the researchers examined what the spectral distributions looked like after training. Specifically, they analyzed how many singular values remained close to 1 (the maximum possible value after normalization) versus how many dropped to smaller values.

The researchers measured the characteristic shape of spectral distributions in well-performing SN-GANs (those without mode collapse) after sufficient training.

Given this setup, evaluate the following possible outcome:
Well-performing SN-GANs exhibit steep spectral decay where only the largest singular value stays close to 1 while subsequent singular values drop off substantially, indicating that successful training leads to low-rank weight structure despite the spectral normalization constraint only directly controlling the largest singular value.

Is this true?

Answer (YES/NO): NO